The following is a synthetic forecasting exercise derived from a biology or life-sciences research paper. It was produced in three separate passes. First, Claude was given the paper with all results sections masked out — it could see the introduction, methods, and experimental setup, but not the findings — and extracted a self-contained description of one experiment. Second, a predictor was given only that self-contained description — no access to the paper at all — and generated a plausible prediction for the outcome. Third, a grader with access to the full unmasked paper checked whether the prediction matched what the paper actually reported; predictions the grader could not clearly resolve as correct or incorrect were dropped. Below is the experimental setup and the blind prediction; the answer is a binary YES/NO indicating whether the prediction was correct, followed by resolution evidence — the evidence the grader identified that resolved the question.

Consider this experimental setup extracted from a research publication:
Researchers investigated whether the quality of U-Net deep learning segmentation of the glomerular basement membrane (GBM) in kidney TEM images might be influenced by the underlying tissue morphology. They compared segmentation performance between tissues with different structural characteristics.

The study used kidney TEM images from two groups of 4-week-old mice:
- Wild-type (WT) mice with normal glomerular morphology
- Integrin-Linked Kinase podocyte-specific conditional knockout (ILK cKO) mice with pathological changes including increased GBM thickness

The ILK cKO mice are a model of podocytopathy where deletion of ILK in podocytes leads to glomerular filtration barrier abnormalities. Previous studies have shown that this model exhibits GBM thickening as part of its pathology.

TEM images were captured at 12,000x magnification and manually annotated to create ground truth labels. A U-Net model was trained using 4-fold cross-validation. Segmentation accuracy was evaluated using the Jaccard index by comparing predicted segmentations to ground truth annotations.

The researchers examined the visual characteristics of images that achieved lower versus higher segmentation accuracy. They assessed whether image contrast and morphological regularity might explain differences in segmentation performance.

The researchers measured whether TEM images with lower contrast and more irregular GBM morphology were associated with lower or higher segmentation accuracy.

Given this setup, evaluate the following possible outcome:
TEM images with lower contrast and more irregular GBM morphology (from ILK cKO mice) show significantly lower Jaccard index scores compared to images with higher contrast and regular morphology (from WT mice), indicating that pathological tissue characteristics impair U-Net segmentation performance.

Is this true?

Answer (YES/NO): NO